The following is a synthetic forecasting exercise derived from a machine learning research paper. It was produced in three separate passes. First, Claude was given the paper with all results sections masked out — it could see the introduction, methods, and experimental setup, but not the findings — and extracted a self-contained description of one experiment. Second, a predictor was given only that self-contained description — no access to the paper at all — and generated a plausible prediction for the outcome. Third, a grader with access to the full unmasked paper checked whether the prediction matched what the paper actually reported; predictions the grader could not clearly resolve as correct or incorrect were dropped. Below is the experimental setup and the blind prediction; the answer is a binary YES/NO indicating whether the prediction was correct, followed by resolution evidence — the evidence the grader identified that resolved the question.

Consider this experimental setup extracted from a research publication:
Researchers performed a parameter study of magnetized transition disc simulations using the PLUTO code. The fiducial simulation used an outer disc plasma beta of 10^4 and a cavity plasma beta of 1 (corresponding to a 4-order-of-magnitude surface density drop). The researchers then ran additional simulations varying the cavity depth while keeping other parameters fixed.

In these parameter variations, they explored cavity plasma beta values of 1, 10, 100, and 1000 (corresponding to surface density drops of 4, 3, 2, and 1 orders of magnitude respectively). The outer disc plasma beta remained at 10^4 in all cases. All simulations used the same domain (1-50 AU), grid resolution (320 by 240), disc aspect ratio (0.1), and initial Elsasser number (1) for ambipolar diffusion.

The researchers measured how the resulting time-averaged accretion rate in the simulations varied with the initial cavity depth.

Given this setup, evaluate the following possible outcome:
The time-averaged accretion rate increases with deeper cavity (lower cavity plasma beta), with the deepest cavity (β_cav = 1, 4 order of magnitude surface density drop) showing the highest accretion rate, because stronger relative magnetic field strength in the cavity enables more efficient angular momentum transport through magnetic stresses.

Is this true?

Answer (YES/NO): NO